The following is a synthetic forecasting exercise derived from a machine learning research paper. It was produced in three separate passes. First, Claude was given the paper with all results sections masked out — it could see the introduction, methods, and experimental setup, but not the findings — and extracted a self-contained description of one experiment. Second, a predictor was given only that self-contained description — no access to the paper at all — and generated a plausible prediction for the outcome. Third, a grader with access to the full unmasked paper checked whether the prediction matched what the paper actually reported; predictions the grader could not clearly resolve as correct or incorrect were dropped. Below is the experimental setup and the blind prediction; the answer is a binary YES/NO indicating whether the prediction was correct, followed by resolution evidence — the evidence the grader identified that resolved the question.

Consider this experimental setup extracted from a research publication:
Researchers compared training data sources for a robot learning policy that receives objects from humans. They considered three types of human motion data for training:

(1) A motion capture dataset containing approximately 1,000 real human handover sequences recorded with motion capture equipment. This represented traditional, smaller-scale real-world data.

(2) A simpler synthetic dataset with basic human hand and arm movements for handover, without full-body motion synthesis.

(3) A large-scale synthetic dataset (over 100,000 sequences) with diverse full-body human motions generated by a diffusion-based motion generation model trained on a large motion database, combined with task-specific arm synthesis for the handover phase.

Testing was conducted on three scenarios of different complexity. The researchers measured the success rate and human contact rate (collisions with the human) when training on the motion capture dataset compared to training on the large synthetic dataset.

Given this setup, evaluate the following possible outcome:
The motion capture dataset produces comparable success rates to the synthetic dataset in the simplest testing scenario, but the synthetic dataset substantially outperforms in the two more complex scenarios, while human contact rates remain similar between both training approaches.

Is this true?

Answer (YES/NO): NO